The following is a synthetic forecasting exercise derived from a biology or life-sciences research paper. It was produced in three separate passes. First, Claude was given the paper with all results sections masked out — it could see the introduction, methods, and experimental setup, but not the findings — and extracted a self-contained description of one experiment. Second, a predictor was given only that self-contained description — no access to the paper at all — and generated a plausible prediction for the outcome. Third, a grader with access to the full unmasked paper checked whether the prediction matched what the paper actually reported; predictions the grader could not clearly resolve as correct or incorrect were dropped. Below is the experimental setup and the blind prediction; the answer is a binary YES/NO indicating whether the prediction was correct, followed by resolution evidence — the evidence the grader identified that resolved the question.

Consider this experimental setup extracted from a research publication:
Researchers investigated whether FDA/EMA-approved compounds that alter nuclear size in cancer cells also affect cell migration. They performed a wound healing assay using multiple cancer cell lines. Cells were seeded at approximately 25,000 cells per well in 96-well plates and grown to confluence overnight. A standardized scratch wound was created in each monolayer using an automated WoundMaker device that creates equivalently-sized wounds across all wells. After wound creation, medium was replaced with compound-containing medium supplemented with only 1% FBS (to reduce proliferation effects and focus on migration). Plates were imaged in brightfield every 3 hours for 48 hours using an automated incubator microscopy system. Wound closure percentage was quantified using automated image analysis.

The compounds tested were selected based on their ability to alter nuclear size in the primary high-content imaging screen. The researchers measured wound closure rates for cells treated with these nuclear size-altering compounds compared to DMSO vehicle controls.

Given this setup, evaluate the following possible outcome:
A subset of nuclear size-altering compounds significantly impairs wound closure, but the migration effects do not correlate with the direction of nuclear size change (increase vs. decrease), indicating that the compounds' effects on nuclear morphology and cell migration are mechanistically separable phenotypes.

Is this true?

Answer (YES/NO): NO